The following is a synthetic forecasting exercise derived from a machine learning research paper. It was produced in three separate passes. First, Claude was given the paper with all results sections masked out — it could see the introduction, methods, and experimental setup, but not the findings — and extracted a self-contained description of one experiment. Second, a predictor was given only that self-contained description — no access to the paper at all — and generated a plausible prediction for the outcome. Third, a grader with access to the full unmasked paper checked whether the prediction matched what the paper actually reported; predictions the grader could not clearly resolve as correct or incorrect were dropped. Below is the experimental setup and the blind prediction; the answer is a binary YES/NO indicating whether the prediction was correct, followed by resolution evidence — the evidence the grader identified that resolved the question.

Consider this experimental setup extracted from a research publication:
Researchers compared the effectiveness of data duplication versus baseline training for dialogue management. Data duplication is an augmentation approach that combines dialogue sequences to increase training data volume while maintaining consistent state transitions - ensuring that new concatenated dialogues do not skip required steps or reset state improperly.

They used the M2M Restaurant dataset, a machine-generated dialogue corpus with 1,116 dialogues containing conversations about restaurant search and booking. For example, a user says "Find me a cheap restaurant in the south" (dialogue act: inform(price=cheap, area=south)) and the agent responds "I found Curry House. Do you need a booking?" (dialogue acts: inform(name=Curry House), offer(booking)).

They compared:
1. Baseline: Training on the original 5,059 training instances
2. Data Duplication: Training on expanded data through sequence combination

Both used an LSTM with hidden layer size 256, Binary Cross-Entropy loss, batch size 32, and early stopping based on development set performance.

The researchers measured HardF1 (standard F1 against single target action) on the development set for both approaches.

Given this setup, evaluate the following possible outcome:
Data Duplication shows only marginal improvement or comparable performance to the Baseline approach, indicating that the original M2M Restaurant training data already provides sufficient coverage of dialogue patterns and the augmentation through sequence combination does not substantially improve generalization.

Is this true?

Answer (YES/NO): NO